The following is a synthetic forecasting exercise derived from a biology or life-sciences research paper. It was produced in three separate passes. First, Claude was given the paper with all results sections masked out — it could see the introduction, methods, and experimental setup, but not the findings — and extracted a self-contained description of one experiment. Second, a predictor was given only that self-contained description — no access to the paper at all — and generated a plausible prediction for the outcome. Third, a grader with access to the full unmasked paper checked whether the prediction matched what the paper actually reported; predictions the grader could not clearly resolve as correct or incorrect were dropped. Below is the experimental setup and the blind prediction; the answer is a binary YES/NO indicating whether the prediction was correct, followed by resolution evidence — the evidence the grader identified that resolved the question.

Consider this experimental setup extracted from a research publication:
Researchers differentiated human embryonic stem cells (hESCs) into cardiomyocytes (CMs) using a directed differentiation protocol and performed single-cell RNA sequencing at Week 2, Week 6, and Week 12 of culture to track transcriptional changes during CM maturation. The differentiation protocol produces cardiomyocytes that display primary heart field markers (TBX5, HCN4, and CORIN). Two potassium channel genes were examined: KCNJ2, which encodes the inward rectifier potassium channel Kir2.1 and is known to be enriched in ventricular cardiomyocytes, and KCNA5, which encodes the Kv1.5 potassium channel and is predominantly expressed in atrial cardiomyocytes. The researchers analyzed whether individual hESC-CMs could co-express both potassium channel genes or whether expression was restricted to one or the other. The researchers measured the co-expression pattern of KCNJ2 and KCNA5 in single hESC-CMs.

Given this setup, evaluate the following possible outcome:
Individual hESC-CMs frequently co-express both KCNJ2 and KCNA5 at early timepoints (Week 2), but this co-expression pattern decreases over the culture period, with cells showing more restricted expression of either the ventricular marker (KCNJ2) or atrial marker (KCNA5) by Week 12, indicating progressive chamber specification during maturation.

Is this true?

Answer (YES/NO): NO